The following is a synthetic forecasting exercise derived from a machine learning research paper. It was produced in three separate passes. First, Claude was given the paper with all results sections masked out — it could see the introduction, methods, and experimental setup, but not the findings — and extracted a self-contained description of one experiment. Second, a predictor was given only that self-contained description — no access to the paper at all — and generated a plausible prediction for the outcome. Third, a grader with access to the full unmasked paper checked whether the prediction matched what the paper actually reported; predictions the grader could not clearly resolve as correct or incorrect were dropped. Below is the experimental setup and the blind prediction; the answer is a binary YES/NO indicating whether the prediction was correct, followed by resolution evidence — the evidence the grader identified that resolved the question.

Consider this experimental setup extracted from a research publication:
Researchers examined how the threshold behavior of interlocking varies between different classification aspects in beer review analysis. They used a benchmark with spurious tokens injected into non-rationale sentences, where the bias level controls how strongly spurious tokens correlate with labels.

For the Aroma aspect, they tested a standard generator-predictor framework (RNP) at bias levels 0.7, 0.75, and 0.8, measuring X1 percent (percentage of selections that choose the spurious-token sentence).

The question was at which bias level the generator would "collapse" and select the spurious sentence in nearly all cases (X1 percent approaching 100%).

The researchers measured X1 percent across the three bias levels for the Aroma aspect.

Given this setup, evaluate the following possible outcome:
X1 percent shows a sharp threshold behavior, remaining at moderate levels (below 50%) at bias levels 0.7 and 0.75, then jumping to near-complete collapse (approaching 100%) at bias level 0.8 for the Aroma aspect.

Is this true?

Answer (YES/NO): YES